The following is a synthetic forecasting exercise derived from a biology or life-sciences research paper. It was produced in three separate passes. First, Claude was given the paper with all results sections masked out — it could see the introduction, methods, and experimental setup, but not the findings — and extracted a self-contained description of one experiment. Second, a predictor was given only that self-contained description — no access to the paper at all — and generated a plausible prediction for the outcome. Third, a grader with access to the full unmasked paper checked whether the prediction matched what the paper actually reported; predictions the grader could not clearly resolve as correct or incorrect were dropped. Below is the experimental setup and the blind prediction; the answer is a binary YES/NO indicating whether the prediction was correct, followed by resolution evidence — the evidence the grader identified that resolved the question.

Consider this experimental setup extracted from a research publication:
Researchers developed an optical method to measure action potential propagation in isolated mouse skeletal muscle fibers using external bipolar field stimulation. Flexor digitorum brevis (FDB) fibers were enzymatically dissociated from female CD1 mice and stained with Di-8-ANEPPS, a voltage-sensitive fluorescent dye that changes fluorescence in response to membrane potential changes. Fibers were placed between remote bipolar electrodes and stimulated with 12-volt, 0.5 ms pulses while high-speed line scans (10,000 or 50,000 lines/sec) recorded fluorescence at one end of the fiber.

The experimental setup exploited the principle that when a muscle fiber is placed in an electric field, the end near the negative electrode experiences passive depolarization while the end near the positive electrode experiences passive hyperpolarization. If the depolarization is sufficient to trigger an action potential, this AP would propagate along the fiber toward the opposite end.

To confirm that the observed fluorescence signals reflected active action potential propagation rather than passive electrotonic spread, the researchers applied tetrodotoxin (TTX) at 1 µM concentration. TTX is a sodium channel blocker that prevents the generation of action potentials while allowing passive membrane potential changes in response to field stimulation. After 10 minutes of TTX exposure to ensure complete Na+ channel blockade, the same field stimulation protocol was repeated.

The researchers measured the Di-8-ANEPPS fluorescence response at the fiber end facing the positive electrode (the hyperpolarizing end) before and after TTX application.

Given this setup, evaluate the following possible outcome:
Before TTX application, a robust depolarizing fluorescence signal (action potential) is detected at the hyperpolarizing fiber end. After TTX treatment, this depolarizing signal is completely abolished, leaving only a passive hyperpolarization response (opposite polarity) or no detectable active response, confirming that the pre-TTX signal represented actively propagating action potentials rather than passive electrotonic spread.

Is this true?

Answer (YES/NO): YES